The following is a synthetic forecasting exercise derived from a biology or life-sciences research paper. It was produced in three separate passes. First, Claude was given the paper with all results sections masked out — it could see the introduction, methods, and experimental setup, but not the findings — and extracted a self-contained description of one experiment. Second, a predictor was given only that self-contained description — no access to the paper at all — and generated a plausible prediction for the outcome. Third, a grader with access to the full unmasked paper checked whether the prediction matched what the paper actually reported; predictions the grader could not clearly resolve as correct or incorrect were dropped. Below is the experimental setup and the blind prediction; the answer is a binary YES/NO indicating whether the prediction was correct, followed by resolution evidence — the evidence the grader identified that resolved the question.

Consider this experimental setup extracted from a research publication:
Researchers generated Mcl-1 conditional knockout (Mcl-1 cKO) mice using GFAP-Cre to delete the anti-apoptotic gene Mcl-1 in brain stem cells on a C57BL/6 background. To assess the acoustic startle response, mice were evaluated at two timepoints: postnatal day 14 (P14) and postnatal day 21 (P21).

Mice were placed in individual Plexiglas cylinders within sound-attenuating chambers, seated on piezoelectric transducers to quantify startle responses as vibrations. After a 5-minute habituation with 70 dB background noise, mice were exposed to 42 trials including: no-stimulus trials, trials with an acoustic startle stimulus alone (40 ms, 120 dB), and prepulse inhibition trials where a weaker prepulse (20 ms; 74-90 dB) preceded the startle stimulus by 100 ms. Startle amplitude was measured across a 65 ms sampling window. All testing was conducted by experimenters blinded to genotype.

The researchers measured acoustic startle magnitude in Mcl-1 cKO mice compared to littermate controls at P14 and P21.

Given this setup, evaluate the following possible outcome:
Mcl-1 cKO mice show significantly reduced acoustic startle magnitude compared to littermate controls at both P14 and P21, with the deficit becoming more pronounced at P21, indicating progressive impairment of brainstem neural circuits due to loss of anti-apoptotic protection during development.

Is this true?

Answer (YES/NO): NO